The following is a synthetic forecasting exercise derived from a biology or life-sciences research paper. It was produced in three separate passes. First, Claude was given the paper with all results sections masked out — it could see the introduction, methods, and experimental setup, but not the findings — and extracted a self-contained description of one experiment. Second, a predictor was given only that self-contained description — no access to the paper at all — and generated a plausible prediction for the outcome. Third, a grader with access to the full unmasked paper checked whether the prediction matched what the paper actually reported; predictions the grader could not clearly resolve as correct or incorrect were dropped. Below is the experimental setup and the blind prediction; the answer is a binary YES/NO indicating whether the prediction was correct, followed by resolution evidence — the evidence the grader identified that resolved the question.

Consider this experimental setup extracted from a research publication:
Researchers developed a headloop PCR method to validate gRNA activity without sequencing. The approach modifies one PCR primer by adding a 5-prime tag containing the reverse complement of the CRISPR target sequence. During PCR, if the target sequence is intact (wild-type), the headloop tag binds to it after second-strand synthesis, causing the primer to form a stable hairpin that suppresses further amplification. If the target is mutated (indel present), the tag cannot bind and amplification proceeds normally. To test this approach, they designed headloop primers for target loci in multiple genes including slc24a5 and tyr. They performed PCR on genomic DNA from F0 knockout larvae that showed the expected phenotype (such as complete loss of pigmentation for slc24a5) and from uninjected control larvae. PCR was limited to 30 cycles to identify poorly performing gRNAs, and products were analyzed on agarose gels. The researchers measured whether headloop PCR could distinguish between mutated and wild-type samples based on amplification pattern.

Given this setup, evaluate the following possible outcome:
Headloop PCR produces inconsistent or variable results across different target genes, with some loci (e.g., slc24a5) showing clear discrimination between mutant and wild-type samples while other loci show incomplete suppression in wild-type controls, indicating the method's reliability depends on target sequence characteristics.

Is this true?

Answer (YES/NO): NO